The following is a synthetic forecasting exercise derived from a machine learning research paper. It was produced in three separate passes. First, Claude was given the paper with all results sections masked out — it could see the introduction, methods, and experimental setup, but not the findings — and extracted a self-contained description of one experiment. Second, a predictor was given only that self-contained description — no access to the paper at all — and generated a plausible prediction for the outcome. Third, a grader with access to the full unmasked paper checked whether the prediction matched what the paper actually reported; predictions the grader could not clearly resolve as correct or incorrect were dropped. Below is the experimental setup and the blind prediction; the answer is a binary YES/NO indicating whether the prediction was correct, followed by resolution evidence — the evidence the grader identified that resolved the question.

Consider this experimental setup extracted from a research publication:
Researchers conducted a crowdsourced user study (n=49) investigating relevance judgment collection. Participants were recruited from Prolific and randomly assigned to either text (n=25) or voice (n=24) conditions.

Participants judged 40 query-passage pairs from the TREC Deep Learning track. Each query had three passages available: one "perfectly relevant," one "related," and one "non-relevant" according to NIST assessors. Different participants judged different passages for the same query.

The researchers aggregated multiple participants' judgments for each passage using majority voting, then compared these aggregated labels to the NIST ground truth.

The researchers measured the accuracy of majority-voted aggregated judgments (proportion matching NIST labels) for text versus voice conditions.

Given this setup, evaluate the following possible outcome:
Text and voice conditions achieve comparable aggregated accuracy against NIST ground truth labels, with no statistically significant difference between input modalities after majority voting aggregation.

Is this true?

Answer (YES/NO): YES